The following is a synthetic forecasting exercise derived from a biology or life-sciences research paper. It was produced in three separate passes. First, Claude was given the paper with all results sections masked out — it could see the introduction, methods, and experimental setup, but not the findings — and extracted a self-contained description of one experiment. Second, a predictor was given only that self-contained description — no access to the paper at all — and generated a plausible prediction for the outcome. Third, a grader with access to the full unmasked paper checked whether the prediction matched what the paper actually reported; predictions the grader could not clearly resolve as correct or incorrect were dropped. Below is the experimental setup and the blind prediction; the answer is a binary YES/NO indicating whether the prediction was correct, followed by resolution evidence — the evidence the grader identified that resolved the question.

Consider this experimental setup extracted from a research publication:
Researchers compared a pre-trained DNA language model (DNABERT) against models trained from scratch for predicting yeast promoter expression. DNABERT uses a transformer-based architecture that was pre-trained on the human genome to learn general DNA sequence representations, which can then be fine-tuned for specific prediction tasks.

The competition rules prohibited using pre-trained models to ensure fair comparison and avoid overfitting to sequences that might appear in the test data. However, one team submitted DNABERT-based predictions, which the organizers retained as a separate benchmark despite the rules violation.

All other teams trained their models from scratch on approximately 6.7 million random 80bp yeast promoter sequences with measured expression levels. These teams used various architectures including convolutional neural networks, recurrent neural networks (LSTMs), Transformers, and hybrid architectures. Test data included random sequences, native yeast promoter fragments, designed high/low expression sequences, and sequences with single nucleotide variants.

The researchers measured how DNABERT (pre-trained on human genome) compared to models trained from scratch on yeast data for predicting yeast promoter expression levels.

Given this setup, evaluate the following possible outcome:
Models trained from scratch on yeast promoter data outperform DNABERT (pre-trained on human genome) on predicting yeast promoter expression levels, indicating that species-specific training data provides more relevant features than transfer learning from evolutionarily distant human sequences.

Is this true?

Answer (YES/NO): YES